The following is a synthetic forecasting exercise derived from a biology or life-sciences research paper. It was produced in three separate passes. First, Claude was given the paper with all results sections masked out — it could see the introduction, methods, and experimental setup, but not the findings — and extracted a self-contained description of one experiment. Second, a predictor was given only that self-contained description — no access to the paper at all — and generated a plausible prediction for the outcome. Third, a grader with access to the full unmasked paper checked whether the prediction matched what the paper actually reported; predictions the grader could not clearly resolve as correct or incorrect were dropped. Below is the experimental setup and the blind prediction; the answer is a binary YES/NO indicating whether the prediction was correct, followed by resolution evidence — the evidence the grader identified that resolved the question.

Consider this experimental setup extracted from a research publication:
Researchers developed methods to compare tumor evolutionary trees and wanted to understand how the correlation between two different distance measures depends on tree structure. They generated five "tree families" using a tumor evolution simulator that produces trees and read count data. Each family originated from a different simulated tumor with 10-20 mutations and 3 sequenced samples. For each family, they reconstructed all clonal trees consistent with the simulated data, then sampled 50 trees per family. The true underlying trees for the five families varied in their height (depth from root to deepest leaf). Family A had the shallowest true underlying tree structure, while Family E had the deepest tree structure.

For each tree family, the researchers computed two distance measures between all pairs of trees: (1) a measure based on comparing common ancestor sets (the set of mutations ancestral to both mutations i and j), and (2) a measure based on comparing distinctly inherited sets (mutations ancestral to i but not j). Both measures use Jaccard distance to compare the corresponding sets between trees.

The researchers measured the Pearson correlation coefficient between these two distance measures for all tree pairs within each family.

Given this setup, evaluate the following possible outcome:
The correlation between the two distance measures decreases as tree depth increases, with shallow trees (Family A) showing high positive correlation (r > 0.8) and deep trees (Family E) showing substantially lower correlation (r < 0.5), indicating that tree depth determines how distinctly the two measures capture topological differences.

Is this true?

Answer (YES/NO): NO